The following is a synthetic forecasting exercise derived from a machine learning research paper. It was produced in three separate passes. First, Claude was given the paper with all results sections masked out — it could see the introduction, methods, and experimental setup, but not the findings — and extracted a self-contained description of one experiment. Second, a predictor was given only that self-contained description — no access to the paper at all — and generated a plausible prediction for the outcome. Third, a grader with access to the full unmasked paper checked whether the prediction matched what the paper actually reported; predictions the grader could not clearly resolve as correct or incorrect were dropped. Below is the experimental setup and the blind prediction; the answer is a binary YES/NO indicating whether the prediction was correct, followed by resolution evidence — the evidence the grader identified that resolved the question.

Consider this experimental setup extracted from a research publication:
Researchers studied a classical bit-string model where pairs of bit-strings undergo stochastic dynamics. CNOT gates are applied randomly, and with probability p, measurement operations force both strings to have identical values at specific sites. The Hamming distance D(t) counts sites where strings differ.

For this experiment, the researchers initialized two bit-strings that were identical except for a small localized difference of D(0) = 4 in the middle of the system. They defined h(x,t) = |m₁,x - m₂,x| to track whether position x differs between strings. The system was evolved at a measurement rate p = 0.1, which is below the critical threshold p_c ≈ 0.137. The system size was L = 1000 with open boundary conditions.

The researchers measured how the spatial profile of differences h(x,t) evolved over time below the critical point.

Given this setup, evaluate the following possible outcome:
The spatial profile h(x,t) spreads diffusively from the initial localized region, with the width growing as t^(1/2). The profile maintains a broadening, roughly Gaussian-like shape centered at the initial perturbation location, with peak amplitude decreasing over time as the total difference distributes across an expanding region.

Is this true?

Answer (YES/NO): NO